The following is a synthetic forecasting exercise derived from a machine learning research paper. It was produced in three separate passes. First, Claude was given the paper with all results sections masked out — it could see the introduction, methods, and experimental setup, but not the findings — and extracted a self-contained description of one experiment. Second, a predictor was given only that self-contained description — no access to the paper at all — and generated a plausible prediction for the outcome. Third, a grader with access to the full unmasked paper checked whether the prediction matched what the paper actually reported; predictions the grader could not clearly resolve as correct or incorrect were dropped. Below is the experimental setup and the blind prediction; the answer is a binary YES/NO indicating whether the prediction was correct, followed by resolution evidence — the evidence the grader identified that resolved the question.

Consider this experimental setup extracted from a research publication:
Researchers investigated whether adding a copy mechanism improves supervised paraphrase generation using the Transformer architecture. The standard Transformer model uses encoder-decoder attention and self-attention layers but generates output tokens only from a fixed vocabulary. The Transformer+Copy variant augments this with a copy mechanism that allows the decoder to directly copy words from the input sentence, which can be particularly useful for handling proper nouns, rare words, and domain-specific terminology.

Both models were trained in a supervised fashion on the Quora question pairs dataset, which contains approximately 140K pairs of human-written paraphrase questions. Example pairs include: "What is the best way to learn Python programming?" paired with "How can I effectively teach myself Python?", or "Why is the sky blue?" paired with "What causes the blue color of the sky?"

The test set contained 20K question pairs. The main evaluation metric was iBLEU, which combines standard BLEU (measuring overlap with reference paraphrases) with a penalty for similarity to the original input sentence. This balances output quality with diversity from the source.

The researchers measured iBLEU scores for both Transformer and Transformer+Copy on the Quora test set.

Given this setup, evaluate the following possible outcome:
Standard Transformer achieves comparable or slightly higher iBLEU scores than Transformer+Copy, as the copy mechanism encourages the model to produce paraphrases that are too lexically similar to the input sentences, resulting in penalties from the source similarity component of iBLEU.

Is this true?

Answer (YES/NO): NO